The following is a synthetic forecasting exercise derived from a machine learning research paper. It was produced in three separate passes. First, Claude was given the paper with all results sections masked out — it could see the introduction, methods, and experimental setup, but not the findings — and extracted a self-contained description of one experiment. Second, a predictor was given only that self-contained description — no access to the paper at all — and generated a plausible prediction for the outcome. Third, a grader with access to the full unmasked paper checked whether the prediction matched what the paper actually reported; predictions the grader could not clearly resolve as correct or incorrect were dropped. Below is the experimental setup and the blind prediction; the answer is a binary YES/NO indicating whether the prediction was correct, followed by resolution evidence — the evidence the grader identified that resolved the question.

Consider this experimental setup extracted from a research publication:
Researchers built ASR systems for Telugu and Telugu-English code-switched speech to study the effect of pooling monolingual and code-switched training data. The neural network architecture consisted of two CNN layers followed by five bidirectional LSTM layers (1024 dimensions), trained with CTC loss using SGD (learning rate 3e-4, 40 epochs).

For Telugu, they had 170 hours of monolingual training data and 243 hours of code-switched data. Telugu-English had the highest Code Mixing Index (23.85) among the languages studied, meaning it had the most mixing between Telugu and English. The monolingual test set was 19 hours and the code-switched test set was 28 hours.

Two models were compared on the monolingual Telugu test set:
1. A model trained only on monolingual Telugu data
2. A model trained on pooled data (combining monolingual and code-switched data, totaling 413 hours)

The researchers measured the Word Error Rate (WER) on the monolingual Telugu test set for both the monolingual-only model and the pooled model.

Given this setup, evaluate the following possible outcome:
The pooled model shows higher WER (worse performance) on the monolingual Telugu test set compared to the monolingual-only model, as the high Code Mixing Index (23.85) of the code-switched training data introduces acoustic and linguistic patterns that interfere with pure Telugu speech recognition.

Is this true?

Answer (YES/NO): NO